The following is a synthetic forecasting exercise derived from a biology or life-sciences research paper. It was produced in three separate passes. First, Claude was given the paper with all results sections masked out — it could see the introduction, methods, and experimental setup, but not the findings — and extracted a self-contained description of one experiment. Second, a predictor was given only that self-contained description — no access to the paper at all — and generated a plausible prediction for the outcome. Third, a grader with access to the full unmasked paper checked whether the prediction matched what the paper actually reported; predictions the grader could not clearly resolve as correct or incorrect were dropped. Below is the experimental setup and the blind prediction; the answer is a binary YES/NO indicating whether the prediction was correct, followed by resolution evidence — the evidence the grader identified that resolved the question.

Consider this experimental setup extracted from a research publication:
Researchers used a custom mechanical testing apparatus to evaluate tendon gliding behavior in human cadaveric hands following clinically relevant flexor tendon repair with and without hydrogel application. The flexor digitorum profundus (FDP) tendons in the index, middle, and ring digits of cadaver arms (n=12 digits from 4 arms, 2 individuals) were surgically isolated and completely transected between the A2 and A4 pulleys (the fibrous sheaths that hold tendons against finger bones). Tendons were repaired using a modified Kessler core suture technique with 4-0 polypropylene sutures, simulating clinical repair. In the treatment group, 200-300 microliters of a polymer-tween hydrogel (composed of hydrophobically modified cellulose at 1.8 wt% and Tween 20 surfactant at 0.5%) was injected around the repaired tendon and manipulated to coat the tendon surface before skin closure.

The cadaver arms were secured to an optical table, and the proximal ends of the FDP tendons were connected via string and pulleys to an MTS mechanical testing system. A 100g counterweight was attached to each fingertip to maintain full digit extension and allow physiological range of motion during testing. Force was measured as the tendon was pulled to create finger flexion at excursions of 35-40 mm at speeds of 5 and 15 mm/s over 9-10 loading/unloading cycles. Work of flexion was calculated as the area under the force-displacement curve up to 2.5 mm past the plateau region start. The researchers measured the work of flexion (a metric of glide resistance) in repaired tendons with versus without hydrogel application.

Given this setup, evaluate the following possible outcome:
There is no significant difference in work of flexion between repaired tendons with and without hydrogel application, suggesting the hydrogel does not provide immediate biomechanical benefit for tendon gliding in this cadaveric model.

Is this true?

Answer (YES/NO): YES